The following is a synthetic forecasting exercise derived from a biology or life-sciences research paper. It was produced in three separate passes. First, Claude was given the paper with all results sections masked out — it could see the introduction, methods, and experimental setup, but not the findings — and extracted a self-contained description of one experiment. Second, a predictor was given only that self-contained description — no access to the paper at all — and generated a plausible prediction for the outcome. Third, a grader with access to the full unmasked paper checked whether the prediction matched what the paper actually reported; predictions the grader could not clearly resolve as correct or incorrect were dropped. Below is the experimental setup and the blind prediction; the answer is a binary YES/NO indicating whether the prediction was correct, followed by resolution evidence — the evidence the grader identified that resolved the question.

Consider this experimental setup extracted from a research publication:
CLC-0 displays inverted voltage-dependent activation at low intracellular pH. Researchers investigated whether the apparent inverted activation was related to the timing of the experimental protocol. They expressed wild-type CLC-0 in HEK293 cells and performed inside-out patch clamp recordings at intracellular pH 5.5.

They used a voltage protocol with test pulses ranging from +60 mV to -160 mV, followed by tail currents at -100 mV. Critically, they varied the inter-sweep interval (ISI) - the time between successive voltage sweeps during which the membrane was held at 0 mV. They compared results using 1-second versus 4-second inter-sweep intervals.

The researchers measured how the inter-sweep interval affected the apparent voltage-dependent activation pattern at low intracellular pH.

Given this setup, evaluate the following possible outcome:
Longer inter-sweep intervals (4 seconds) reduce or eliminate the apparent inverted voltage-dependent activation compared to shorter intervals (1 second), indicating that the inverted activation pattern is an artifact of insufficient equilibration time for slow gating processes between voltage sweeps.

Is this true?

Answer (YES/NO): NO